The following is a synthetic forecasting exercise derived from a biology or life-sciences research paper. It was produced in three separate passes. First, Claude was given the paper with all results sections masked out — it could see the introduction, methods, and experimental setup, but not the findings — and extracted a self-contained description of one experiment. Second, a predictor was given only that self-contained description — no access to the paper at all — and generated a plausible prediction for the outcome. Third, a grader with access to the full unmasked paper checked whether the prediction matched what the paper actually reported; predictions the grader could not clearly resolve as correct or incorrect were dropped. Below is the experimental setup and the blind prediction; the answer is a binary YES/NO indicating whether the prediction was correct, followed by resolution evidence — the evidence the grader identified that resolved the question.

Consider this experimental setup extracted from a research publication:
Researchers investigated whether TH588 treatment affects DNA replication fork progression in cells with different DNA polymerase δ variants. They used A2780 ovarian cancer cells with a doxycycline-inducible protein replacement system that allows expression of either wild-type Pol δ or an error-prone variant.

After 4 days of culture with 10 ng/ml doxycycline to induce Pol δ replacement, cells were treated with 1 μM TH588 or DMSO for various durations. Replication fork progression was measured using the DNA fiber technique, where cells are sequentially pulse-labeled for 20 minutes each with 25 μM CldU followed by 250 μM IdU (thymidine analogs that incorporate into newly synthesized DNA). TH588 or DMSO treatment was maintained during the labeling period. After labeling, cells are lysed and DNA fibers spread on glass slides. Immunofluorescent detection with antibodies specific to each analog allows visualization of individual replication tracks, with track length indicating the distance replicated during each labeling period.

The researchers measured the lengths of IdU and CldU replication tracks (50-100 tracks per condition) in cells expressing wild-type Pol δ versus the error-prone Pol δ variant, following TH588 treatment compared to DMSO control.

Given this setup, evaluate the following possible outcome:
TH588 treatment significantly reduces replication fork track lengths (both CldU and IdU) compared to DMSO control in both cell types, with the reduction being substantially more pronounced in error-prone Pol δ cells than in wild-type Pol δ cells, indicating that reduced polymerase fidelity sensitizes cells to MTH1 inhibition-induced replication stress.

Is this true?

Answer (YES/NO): NO